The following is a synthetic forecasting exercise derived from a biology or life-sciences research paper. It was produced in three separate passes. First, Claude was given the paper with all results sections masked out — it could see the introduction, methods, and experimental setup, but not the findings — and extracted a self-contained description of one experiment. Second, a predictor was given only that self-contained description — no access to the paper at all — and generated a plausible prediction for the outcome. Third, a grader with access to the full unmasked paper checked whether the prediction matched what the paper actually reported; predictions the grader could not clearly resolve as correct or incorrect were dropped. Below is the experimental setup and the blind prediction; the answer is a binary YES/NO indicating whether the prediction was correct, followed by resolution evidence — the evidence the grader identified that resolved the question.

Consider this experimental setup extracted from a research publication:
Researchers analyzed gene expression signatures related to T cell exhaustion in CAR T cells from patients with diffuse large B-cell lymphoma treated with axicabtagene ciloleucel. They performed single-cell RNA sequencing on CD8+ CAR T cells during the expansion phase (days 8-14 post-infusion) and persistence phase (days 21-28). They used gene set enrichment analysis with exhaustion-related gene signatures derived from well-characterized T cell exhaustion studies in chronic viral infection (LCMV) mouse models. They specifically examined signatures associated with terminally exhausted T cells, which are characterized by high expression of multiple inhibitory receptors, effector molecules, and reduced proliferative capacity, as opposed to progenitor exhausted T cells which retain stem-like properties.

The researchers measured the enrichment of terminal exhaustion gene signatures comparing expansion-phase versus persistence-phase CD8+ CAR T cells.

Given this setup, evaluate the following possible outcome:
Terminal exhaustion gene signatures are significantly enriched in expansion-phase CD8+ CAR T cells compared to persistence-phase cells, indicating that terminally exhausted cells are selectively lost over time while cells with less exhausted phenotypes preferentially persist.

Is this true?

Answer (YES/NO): NO